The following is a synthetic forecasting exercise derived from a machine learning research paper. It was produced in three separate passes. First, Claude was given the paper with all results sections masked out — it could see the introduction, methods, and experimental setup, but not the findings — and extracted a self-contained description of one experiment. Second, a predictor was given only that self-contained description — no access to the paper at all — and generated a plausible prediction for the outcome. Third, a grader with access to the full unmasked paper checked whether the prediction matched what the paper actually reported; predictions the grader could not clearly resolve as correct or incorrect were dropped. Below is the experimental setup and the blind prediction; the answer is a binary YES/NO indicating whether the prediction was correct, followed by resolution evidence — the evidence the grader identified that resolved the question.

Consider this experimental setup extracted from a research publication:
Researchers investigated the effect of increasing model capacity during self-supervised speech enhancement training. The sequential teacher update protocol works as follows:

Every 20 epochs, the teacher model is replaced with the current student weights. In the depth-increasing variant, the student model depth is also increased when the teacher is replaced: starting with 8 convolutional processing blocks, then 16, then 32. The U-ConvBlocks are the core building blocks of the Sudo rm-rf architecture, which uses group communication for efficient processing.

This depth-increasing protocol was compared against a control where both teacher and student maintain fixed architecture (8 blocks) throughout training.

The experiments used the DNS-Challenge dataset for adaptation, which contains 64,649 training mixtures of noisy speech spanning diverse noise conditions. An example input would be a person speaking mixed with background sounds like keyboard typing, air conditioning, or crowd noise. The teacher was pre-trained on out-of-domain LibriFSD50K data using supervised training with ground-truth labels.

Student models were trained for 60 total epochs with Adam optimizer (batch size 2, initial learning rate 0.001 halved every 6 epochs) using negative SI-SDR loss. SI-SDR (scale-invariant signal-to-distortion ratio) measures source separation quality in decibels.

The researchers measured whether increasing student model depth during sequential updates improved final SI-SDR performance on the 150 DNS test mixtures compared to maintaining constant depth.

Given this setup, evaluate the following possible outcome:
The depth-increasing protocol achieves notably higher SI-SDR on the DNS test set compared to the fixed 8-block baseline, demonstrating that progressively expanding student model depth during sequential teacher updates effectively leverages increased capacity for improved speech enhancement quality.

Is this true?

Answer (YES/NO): YES